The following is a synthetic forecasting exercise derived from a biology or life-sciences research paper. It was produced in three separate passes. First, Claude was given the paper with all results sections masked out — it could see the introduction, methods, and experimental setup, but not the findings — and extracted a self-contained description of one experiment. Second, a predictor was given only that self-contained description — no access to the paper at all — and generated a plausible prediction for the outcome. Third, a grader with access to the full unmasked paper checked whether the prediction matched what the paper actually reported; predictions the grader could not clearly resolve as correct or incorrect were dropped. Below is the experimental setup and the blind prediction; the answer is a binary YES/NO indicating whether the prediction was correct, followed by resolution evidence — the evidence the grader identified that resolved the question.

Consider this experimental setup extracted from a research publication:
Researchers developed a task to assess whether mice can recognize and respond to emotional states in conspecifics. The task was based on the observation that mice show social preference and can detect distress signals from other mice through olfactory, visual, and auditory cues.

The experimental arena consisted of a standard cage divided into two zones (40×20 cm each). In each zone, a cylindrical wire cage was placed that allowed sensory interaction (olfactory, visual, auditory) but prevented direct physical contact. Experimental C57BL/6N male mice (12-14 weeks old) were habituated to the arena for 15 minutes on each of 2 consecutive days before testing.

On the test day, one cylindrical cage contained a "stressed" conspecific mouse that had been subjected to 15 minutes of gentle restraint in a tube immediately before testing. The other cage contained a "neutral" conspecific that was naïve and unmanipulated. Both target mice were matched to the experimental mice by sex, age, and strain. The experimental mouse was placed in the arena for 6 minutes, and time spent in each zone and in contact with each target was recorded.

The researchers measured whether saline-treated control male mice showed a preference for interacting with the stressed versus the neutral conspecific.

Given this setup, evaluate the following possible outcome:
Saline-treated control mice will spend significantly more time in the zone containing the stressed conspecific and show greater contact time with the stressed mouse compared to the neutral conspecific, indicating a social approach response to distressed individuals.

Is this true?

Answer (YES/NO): YES